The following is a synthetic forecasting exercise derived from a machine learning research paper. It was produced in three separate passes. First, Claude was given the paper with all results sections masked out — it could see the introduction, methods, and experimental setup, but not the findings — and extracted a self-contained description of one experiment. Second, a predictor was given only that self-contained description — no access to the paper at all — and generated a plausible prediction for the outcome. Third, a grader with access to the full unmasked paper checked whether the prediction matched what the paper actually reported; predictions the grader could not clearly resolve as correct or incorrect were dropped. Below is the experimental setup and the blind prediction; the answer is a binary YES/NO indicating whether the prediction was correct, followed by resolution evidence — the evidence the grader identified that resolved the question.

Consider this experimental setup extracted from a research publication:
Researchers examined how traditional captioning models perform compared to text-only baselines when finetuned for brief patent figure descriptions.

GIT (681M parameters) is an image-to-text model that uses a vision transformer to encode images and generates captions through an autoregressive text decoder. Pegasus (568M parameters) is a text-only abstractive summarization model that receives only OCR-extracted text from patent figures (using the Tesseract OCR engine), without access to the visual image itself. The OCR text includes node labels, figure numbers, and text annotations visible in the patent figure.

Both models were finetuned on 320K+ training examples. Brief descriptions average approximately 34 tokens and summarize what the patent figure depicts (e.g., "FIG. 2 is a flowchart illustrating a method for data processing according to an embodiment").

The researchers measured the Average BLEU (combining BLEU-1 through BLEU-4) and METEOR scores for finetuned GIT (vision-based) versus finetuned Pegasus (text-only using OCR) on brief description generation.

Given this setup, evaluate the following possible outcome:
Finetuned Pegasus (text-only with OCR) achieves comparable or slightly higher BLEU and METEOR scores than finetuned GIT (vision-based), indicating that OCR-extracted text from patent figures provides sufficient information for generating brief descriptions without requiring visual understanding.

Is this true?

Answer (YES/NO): NO